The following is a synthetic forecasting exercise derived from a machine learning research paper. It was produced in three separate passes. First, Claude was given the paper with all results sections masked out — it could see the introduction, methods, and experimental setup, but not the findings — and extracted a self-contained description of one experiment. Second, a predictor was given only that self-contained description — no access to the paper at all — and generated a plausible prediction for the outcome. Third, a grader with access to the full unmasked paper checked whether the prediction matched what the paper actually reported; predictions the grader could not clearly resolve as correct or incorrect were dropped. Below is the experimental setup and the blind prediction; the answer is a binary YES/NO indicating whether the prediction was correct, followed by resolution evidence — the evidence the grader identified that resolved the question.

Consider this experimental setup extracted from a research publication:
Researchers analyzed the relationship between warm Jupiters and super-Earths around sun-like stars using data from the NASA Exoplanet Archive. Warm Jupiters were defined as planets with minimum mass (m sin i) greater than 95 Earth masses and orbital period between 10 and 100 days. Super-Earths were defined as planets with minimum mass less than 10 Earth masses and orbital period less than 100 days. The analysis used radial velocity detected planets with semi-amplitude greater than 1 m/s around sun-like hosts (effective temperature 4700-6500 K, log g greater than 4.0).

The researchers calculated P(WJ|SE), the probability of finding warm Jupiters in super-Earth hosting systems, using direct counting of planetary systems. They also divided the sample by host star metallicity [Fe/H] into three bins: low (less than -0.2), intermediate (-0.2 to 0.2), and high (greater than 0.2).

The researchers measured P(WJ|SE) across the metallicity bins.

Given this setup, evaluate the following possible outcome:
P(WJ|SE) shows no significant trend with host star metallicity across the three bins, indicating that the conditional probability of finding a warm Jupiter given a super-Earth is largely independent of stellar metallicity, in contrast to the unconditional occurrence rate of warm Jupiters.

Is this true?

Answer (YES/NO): NO